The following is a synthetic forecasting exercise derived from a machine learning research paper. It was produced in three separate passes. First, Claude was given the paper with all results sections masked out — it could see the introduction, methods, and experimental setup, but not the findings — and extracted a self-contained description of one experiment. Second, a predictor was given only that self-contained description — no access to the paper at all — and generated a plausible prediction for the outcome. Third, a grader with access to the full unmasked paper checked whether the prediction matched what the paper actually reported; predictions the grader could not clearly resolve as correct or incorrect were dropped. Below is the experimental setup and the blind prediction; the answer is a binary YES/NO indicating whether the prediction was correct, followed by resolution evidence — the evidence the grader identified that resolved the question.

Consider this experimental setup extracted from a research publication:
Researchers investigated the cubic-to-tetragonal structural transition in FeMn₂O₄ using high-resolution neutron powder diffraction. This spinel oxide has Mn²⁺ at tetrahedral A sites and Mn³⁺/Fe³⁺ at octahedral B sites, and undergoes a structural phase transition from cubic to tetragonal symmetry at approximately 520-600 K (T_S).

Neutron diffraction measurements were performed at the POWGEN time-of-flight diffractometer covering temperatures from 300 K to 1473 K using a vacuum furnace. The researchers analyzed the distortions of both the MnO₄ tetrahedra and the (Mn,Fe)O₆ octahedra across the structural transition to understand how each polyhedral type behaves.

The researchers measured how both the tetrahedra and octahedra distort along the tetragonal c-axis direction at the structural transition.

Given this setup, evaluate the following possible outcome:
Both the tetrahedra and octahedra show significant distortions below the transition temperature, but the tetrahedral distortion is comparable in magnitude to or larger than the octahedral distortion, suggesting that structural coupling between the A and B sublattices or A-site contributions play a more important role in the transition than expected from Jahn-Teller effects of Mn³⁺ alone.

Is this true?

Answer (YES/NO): NO